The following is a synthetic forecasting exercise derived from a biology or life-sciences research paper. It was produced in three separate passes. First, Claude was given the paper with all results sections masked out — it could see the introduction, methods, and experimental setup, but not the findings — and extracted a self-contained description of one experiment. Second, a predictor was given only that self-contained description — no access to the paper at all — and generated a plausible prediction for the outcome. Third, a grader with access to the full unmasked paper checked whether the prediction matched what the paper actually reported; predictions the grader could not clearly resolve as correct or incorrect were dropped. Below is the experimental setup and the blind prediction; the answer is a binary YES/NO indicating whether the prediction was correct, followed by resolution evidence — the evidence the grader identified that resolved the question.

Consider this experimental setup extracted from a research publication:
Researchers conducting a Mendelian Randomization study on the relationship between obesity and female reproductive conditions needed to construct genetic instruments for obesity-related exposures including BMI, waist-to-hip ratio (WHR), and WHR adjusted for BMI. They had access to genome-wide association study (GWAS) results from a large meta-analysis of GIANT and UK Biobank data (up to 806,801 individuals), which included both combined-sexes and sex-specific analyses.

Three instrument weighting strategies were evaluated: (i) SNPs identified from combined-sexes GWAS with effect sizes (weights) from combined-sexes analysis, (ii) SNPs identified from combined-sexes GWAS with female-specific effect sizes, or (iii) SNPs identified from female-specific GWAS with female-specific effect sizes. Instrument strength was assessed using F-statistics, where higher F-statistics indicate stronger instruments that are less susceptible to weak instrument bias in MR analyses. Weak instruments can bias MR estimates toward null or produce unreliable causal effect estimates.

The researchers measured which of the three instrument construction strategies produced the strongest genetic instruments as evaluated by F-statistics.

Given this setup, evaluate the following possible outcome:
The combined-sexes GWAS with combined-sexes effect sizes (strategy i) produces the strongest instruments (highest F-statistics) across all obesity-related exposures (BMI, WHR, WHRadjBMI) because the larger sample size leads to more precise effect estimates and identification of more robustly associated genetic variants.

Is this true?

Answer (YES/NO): NO